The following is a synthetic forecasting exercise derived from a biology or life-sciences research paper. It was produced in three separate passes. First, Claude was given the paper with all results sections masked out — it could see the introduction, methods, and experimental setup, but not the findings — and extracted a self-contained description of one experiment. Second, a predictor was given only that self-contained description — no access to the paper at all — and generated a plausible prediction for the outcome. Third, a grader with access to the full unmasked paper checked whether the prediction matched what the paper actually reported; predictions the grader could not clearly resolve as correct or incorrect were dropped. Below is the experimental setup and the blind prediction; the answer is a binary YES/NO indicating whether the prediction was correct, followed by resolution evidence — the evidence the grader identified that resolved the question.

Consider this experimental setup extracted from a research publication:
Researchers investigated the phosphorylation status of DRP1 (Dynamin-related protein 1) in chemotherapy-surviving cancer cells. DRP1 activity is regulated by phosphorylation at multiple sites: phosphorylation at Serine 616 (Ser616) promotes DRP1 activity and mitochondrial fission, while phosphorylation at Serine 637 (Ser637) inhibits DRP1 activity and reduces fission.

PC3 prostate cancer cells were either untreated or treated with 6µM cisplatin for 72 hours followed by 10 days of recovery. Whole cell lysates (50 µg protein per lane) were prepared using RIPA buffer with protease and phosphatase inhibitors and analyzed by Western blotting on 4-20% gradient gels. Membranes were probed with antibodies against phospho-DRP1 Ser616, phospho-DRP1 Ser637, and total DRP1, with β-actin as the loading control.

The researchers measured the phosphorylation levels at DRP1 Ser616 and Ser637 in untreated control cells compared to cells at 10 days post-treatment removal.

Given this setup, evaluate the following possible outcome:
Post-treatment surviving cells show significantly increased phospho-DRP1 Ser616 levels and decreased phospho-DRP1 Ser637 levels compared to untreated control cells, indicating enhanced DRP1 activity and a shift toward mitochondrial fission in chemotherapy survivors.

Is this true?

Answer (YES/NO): NO